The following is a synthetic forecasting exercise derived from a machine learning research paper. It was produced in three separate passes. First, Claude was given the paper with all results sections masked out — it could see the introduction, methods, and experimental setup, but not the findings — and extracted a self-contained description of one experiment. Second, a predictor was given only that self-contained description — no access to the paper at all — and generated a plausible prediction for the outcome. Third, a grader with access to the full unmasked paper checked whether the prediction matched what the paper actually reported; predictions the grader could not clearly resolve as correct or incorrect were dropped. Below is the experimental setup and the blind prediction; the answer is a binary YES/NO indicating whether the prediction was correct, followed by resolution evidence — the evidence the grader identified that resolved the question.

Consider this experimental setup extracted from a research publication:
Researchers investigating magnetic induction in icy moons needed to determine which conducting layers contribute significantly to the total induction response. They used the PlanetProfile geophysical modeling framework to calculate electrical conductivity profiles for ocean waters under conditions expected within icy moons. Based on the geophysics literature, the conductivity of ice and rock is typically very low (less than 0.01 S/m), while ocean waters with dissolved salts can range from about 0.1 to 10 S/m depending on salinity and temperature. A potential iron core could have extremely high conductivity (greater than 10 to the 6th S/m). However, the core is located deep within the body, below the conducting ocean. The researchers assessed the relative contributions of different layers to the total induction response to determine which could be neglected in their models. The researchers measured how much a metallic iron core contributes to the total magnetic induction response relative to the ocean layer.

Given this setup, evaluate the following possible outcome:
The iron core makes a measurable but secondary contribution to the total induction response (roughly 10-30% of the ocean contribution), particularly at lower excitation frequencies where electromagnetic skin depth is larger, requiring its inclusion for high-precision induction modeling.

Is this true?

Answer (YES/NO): NO